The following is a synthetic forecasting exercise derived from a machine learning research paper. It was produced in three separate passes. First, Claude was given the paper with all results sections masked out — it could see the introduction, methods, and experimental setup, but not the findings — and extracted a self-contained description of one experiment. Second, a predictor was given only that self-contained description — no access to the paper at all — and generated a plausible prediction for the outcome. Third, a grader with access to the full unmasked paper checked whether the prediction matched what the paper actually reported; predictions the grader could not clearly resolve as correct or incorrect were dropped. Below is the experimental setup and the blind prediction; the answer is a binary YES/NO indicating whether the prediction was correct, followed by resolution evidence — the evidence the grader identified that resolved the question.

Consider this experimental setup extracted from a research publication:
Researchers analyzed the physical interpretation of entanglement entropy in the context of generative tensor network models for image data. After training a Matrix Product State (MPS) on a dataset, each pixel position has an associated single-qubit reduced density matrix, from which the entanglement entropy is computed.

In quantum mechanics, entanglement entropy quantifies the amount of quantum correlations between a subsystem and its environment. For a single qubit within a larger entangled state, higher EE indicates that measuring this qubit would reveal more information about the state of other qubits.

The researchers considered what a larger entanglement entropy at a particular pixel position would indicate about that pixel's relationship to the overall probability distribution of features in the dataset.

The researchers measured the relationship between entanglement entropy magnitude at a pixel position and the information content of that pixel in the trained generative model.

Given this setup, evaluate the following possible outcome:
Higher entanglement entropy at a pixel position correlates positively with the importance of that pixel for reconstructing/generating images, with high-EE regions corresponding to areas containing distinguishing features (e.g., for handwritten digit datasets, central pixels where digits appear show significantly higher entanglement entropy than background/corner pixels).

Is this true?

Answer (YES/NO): YES